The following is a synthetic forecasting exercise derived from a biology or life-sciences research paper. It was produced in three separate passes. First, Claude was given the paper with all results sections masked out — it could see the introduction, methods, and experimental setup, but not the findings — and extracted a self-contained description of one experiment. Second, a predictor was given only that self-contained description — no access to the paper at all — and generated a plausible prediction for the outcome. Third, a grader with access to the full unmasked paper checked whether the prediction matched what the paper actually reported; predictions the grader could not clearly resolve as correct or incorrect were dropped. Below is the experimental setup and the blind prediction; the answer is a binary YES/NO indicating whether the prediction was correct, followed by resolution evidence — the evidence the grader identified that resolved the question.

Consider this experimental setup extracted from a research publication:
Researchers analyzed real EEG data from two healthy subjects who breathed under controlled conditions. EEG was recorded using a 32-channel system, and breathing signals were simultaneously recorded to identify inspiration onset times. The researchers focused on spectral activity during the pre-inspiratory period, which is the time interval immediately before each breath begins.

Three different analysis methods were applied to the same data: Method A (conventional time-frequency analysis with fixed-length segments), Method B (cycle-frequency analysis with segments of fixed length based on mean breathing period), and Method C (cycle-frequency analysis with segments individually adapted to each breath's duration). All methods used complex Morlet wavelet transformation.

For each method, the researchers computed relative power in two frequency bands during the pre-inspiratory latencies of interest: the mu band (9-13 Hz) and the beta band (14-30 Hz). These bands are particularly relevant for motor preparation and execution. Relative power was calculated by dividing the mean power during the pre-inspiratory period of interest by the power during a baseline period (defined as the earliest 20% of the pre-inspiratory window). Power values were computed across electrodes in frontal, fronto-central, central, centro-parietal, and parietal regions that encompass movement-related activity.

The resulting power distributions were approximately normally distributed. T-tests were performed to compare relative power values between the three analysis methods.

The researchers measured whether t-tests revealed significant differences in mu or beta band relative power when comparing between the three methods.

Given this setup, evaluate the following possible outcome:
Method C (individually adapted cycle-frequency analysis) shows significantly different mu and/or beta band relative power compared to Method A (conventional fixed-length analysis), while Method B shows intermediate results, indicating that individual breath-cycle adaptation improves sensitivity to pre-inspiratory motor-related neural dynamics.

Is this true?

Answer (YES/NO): NO